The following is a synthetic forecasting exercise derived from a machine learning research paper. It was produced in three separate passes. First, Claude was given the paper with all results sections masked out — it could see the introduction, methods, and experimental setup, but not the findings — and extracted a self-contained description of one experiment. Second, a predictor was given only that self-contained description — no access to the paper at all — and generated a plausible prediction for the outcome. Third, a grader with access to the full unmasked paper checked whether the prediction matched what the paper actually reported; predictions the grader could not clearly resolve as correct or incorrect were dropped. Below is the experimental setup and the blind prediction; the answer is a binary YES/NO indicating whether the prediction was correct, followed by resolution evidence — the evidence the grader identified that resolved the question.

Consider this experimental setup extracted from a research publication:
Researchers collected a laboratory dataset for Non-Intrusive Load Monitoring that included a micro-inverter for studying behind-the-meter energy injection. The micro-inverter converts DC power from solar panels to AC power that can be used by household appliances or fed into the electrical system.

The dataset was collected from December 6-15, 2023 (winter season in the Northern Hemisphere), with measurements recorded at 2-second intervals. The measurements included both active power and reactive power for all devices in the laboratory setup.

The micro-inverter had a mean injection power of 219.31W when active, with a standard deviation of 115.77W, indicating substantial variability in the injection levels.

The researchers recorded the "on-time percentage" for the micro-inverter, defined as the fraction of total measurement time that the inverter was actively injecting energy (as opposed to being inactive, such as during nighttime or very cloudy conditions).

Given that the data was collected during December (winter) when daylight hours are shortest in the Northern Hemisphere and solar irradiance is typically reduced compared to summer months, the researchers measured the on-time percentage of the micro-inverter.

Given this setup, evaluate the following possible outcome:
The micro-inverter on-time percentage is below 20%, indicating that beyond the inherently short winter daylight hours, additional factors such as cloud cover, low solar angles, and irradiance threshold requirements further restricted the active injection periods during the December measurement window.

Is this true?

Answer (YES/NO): NO